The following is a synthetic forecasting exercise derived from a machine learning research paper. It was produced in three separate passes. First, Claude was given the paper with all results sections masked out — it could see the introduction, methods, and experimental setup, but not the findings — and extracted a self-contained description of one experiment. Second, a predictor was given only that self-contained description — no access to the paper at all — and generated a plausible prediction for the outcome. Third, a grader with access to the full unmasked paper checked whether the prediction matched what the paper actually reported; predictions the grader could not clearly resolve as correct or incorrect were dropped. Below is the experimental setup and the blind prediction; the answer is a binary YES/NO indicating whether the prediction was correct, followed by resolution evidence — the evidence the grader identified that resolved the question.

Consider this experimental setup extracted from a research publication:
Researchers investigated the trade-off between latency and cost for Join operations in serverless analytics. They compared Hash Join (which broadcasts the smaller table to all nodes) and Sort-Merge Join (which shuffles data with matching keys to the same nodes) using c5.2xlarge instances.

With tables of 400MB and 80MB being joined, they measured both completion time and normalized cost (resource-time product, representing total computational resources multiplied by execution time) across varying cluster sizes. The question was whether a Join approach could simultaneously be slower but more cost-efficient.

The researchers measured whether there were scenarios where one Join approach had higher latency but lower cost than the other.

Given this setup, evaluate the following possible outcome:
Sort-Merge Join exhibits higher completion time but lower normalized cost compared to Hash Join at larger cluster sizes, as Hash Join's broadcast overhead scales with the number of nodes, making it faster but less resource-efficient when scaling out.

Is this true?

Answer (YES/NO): NO